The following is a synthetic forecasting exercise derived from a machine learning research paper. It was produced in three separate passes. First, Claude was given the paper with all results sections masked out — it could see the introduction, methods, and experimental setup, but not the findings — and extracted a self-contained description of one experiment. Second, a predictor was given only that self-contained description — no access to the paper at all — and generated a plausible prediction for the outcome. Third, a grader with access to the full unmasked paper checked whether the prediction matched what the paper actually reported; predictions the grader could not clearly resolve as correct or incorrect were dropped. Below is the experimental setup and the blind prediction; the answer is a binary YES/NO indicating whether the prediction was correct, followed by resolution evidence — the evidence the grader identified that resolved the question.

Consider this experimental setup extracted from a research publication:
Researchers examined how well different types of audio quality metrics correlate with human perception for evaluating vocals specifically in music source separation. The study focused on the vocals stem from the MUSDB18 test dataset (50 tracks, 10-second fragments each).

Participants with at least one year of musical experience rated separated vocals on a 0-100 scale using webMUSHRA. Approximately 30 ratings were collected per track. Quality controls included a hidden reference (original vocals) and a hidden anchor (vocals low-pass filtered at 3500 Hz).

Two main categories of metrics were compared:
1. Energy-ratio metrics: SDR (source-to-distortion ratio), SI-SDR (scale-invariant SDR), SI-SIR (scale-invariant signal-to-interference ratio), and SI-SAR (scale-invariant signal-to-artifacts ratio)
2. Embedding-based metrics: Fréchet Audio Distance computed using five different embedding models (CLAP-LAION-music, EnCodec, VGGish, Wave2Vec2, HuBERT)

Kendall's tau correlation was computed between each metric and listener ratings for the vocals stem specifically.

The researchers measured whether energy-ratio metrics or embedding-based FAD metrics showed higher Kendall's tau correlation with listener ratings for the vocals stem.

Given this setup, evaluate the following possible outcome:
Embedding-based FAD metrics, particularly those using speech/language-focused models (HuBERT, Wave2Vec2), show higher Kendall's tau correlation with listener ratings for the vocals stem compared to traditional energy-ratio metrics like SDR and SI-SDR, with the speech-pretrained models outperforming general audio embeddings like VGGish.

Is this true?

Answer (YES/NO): NO